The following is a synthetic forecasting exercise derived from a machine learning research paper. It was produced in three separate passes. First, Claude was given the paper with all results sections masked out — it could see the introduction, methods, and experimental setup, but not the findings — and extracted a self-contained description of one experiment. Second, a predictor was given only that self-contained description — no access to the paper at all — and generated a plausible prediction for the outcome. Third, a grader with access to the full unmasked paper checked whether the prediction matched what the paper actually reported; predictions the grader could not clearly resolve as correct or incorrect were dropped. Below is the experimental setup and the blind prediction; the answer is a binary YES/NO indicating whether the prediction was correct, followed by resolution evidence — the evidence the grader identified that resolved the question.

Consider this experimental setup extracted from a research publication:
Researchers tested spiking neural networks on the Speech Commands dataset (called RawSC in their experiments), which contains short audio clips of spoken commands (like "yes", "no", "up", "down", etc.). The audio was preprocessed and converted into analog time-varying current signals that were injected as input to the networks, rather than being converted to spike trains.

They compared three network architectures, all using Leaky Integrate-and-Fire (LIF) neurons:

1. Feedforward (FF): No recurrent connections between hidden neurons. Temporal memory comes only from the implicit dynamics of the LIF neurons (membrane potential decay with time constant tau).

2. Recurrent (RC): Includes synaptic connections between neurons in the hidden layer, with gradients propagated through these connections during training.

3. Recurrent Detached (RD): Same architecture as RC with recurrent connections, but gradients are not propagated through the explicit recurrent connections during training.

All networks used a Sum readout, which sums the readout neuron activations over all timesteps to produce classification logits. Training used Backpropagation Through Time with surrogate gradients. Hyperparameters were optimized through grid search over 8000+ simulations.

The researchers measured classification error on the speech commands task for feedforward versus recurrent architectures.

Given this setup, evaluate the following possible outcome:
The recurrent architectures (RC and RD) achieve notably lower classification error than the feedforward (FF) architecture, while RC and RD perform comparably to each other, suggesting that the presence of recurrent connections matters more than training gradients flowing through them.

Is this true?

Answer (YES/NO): NO